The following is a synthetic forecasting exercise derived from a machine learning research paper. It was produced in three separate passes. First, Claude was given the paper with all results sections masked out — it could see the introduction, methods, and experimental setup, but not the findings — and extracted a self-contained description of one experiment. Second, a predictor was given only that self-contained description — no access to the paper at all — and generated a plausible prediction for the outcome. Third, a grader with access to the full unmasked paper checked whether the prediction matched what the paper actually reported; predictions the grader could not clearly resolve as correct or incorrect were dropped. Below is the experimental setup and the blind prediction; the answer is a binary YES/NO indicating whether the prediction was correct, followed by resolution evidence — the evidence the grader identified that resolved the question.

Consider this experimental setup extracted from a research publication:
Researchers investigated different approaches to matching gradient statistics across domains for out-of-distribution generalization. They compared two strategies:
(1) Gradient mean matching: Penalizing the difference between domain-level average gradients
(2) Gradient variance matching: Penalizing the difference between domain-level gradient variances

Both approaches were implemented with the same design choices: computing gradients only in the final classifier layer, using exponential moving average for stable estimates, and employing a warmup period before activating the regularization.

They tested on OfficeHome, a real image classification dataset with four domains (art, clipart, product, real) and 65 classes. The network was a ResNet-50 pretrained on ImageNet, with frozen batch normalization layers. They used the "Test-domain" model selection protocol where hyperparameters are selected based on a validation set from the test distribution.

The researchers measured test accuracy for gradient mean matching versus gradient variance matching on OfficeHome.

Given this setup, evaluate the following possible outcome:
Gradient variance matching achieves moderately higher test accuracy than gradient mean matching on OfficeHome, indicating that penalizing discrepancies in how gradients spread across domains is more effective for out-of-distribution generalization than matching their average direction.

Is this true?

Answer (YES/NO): YES